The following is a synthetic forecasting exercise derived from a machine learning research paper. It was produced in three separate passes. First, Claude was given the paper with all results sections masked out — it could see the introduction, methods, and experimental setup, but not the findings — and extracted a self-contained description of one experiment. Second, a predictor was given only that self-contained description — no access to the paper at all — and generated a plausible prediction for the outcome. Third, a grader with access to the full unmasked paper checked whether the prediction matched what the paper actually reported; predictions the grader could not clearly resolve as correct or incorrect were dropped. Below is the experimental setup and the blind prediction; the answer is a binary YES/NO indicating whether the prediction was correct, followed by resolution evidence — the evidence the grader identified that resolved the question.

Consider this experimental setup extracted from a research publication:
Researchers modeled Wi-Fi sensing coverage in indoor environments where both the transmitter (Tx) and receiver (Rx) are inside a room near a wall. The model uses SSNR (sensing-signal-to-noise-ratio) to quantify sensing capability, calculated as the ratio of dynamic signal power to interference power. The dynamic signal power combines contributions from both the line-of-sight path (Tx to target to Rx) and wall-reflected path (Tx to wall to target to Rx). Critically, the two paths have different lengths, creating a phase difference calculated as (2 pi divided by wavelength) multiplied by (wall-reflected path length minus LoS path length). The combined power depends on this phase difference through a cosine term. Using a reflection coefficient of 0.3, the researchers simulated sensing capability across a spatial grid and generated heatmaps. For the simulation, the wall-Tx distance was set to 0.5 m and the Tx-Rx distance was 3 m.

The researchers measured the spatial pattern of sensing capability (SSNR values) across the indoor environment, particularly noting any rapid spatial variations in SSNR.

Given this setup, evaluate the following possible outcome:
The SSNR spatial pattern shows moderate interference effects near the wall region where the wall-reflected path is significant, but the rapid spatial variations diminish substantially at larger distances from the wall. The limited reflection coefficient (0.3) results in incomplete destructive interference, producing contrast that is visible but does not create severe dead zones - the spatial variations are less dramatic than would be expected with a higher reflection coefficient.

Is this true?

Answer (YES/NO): NO